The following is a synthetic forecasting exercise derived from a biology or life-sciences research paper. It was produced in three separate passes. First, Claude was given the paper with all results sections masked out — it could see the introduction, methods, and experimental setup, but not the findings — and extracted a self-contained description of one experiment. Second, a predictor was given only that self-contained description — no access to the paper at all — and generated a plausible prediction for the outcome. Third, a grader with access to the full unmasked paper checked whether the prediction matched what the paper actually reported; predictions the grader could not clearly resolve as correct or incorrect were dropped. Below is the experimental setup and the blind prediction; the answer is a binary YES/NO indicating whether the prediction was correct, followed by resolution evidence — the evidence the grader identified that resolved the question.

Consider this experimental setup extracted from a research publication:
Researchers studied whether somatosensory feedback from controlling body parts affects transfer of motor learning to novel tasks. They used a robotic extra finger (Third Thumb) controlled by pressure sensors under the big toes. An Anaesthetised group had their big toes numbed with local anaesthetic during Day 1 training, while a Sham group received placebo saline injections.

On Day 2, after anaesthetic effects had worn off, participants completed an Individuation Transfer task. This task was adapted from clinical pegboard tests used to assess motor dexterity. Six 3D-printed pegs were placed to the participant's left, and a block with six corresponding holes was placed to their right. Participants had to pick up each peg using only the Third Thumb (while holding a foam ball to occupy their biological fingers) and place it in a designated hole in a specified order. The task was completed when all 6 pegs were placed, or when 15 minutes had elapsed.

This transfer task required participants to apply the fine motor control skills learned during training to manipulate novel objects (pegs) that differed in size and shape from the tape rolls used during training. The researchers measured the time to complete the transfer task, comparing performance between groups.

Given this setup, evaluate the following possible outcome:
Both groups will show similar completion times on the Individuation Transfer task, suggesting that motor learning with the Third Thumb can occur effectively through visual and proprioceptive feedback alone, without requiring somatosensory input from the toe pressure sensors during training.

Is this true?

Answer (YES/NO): YES